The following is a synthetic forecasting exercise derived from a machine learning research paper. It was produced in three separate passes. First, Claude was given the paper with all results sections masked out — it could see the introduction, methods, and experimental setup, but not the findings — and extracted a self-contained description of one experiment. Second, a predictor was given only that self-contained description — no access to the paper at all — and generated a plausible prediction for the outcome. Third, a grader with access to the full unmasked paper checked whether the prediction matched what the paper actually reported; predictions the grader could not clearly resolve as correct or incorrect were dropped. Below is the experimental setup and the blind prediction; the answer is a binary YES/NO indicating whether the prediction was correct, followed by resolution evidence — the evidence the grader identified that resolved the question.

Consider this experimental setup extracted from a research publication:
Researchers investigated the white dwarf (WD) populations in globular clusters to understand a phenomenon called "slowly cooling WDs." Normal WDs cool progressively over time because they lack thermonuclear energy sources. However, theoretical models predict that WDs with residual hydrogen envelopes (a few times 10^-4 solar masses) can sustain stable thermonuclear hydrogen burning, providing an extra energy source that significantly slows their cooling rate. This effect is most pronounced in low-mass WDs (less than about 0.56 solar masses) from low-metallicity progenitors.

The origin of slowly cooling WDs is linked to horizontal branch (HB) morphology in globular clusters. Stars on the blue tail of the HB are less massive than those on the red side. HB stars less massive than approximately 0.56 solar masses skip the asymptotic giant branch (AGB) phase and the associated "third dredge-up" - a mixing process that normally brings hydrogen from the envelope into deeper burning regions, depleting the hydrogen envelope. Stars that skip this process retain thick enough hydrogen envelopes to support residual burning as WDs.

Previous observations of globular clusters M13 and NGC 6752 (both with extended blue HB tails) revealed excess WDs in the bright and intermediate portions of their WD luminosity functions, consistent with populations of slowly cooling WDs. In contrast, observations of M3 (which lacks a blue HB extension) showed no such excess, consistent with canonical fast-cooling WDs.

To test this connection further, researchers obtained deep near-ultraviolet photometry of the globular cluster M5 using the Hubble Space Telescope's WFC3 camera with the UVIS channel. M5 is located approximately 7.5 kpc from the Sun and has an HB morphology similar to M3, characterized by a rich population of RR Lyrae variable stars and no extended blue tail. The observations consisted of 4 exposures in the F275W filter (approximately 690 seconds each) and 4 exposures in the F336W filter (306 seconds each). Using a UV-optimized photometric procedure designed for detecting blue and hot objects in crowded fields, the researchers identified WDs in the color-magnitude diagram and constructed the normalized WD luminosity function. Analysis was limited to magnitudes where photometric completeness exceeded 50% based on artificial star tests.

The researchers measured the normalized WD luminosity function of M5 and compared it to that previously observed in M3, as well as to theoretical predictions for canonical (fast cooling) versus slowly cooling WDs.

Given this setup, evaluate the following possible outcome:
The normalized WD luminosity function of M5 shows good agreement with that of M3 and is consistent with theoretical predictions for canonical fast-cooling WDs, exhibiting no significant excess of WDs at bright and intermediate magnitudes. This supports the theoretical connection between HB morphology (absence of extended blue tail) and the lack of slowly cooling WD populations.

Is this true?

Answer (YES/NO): YES